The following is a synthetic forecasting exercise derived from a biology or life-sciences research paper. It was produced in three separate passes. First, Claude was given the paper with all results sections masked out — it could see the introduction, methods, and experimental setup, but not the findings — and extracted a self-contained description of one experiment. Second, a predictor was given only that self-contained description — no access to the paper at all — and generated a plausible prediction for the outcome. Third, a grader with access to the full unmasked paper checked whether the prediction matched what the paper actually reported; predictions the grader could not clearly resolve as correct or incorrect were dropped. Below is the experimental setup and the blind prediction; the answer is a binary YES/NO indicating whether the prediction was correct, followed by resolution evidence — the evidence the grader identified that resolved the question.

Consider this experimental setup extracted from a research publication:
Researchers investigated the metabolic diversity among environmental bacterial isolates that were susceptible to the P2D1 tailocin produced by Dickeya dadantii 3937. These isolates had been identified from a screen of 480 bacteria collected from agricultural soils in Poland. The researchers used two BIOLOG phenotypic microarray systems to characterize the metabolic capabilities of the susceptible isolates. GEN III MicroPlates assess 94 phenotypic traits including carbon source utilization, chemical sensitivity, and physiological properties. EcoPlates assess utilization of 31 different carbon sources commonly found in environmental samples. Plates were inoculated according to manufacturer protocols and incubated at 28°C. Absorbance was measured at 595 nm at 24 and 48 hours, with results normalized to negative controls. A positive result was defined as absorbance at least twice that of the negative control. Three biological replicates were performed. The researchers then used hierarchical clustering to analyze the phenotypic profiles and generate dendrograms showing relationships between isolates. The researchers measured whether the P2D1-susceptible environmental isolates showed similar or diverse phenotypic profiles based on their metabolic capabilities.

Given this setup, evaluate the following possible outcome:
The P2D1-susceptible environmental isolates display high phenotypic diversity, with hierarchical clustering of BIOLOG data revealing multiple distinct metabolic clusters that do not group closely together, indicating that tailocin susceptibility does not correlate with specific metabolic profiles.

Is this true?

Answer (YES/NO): YES